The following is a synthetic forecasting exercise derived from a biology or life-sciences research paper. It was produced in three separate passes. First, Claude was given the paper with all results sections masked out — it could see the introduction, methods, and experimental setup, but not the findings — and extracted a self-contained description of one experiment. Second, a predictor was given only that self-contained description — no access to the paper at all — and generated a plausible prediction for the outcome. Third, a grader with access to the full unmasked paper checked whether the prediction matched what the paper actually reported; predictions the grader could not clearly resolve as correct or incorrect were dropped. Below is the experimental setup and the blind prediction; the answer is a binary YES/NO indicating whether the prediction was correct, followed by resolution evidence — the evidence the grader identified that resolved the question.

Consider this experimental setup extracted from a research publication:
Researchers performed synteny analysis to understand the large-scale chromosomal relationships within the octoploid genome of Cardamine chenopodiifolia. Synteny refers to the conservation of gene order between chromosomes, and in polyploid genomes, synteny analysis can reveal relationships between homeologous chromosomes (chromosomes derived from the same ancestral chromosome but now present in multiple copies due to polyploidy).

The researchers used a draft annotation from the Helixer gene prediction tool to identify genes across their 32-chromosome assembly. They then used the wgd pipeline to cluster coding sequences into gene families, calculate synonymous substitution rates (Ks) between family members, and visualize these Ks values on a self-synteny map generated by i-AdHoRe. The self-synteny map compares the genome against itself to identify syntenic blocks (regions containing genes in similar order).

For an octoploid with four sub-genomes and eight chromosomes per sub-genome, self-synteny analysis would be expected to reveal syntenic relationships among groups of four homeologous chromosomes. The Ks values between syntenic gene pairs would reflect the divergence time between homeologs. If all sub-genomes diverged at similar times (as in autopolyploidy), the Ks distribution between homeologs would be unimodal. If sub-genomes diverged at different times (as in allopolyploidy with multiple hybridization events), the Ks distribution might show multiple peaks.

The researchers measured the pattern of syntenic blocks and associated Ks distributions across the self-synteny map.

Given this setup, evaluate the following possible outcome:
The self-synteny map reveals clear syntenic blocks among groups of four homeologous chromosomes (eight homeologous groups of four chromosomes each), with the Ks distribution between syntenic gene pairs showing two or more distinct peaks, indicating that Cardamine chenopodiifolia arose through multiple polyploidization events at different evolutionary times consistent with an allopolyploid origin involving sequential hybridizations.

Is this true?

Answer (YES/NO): NO